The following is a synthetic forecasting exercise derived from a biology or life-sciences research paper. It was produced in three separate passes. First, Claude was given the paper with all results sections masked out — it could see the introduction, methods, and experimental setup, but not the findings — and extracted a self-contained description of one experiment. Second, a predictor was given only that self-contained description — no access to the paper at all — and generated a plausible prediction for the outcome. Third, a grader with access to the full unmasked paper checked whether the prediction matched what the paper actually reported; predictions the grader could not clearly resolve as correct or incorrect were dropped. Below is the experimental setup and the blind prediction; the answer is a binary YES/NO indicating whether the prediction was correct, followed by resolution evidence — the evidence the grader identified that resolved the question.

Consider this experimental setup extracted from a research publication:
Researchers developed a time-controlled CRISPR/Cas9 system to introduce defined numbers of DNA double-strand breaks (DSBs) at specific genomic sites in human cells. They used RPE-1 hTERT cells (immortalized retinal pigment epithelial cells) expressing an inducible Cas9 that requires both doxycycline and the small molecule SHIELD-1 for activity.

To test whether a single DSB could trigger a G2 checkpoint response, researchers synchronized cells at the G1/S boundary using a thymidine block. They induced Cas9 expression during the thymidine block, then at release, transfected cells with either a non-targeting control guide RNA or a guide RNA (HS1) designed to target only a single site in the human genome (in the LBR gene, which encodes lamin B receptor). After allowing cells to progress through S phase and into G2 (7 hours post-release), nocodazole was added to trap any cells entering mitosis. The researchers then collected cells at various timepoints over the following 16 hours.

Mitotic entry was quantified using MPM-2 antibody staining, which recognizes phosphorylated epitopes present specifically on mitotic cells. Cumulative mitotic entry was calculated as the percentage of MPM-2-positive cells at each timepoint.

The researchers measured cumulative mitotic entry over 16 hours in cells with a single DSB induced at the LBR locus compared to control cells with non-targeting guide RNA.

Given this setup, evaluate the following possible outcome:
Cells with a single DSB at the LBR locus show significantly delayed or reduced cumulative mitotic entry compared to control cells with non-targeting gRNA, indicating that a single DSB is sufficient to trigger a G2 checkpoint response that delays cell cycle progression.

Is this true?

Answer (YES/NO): YES